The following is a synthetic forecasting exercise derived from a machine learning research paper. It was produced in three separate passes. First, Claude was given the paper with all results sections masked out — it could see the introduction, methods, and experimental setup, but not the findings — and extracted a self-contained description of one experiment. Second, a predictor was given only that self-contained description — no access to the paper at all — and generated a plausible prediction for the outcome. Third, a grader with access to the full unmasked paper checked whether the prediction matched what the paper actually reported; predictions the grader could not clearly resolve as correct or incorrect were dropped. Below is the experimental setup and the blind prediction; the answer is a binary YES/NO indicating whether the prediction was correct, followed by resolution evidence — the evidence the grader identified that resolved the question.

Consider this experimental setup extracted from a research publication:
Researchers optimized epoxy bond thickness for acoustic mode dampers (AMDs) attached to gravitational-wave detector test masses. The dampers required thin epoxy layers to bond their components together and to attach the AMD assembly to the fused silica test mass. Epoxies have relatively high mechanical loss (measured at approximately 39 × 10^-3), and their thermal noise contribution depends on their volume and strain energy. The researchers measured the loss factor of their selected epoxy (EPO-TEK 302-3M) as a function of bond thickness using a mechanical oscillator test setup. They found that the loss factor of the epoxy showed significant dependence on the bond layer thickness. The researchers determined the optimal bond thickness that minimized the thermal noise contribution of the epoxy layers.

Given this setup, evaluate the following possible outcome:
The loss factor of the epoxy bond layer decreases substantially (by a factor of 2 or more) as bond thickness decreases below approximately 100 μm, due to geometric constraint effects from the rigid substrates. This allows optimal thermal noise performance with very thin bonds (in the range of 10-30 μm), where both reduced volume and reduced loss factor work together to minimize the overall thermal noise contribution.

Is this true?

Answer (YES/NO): NO